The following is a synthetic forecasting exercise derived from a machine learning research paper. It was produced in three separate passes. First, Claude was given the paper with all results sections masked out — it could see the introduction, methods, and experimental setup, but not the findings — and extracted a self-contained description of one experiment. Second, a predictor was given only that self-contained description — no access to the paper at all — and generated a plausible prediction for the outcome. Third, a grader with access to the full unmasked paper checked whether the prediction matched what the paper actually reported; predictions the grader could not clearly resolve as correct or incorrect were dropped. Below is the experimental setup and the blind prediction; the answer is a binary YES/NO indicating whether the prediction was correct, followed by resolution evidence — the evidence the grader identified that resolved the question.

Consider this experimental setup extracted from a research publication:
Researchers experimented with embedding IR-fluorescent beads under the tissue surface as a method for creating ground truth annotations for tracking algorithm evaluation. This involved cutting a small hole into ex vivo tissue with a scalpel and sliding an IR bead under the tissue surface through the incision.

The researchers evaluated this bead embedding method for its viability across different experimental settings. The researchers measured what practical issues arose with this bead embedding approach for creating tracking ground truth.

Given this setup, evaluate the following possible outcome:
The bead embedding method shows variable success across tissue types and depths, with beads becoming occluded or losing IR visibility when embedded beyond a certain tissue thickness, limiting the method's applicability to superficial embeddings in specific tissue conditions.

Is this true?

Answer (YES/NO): NO